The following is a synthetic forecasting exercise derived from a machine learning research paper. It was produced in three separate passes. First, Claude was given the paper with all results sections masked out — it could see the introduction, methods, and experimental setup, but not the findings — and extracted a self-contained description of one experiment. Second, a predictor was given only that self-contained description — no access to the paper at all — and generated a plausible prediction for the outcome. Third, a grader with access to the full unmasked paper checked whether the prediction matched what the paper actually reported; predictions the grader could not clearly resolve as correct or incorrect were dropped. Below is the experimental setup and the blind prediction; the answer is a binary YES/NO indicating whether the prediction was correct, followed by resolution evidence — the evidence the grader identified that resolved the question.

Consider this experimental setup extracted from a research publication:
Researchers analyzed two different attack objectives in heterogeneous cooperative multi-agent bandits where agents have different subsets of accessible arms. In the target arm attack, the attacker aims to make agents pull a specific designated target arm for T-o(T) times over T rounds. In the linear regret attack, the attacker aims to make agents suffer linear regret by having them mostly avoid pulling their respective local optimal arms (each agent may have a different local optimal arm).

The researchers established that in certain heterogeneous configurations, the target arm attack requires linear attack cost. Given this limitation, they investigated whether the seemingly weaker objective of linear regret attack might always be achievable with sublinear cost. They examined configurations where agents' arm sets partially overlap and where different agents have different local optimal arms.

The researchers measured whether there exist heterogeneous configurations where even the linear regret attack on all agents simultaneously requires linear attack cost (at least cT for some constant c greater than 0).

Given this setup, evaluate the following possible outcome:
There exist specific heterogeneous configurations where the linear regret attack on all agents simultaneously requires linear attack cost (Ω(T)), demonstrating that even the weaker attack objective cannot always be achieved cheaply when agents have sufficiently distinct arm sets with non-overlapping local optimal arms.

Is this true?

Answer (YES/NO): YES